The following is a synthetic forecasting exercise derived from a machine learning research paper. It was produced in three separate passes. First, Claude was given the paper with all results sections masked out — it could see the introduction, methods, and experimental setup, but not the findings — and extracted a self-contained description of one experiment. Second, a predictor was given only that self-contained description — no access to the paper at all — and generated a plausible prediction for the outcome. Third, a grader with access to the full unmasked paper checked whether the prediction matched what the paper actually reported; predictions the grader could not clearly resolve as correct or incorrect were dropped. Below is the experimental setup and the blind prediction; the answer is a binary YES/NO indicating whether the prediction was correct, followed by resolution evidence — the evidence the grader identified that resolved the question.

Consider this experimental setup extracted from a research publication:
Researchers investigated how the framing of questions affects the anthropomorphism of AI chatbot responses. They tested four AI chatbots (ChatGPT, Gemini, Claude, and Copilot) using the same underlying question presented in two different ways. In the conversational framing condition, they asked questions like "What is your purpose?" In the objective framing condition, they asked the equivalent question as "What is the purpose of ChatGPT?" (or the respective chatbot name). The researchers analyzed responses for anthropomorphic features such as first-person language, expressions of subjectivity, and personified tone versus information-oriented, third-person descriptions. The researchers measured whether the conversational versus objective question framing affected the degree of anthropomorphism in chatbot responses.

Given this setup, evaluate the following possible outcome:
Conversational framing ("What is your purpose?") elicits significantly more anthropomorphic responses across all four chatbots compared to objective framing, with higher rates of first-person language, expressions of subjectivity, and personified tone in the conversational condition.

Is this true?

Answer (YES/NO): NO